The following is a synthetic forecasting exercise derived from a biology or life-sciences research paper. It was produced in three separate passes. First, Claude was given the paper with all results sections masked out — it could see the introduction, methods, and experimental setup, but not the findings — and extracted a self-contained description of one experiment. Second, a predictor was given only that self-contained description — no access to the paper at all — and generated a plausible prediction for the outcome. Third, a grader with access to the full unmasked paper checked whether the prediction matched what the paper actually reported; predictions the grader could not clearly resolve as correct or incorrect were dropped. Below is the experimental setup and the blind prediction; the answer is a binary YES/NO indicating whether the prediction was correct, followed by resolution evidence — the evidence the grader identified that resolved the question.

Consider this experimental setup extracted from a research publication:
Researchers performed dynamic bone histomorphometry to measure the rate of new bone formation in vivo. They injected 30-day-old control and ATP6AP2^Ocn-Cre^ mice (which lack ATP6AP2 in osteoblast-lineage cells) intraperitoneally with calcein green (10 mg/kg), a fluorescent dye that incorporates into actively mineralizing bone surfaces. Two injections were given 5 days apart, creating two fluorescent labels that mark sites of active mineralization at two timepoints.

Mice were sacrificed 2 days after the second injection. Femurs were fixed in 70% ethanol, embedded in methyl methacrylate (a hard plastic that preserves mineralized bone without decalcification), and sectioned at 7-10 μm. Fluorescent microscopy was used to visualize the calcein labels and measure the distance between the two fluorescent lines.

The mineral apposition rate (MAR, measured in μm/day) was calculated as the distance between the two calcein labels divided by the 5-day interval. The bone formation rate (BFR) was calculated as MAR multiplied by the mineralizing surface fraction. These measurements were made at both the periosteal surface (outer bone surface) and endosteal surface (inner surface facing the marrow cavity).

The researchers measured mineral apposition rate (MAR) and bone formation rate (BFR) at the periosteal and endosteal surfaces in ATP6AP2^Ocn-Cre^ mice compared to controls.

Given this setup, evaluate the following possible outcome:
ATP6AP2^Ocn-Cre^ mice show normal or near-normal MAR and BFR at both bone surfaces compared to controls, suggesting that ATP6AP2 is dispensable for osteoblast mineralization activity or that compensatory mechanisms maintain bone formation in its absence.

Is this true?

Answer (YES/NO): NO